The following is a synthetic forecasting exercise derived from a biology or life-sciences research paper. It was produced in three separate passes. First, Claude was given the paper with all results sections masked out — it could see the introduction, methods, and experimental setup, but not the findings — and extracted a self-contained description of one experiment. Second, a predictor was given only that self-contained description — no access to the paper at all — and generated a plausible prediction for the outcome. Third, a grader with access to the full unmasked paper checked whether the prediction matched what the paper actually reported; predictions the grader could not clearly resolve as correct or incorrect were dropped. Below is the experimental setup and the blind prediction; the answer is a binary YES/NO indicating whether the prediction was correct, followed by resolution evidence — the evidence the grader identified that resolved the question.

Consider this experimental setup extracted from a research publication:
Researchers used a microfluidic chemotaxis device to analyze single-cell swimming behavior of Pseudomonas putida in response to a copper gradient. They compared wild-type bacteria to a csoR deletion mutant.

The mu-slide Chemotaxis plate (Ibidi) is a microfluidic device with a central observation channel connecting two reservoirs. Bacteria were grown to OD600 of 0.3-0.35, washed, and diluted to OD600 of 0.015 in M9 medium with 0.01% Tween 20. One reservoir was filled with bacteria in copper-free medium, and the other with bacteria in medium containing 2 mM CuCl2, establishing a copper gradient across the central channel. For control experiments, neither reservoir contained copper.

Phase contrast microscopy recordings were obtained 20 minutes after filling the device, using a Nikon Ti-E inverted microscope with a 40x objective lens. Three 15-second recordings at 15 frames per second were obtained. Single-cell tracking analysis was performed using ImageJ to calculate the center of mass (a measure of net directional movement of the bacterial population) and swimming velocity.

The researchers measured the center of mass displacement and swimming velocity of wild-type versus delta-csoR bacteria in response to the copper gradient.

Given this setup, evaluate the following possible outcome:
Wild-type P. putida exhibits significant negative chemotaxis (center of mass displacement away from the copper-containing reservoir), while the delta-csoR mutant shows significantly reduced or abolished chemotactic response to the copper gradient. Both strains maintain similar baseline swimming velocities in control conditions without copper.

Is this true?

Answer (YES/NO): NO